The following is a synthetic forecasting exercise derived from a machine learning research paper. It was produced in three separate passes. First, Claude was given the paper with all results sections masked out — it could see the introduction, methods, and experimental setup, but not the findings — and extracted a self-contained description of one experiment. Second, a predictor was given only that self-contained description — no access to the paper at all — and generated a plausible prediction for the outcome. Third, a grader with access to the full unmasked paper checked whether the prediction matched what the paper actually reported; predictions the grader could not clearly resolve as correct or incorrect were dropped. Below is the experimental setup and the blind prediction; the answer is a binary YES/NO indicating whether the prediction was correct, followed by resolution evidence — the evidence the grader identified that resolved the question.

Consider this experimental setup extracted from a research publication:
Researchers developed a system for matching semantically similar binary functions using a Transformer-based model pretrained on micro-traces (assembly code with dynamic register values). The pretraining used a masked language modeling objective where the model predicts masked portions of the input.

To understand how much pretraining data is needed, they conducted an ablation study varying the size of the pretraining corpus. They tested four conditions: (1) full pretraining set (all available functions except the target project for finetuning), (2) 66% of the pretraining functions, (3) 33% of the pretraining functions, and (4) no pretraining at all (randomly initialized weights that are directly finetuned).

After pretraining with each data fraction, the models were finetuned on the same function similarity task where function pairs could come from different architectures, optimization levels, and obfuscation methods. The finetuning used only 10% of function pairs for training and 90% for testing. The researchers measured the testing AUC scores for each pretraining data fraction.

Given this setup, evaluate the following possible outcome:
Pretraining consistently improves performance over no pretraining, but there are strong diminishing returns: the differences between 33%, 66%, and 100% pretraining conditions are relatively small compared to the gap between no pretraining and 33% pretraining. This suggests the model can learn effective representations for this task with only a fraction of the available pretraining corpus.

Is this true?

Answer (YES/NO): YES